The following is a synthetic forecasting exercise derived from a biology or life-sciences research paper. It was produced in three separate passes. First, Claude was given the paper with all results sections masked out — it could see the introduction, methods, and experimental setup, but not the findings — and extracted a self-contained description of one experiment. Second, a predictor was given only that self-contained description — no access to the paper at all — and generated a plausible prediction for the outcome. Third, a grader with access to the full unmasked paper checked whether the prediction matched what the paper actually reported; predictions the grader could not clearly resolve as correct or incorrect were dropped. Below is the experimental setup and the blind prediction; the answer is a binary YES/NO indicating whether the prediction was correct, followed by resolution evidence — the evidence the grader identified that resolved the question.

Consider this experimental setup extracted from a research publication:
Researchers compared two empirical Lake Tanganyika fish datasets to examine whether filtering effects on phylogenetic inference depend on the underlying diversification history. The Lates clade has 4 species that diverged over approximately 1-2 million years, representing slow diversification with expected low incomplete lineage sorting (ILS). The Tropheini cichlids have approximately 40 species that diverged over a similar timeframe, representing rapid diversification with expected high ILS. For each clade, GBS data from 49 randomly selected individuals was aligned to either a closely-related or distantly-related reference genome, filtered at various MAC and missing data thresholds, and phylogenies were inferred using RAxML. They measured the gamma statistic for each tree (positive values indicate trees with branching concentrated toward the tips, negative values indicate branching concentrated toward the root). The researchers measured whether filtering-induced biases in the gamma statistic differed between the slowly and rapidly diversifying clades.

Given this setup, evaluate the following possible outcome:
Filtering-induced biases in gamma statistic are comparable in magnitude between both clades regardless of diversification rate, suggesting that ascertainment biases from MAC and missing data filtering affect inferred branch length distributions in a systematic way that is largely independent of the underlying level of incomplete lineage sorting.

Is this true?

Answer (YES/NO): NO